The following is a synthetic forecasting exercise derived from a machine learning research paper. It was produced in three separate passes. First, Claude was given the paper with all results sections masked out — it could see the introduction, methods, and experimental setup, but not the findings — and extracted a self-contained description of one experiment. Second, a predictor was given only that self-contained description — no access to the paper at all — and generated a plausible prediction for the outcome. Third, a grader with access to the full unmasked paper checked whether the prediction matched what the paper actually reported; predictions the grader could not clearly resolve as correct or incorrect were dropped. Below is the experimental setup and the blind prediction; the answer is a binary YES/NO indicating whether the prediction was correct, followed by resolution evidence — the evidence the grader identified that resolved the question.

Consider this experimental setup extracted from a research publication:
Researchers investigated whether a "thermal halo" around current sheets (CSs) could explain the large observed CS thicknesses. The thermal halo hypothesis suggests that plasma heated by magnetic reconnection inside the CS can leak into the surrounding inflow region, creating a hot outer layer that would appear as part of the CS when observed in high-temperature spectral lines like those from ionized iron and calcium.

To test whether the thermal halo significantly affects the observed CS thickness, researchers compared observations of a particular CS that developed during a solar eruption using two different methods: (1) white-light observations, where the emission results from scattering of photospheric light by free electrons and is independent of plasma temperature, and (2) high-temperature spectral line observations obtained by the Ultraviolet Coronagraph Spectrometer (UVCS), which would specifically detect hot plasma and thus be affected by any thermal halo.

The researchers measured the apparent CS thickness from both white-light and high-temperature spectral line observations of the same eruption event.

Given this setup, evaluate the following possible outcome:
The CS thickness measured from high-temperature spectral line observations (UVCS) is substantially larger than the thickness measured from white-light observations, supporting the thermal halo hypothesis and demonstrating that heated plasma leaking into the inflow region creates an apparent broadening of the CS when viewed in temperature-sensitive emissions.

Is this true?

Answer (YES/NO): NO